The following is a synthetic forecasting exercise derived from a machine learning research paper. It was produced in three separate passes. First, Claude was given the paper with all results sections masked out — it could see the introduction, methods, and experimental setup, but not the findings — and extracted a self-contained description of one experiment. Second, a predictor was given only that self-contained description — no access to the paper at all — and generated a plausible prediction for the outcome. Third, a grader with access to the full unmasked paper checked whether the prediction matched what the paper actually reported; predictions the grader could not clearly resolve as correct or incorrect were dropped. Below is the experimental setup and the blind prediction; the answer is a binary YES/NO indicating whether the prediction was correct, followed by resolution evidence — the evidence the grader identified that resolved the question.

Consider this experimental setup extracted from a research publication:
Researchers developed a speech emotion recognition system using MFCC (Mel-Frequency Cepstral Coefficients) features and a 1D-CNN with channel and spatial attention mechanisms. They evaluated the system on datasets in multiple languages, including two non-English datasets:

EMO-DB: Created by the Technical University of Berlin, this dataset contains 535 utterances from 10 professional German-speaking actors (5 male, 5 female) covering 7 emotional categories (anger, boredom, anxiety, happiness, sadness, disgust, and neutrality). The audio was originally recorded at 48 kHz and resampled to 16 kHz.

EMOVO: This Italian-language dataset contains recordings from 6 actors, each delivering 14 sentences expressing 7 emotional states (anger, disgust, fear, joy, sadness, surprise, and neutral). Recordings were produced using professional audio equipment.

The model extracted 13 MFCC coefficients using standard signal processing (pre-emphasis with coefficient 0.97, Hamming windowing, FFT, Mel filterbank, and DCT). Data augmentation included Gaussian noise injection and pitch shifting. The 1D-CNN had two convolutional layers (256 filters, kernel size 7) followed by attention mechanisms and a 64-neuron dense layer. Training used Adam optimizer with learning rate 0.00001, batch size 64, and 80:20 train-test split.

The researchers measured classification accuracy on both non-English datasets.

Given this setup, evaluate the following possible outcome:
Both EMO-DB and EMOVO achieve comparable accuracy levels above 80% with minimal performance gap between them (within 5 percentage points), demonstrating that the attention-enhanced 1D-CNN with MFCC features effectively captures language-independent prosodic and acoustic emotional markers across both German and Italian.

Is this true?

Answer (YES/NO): YES